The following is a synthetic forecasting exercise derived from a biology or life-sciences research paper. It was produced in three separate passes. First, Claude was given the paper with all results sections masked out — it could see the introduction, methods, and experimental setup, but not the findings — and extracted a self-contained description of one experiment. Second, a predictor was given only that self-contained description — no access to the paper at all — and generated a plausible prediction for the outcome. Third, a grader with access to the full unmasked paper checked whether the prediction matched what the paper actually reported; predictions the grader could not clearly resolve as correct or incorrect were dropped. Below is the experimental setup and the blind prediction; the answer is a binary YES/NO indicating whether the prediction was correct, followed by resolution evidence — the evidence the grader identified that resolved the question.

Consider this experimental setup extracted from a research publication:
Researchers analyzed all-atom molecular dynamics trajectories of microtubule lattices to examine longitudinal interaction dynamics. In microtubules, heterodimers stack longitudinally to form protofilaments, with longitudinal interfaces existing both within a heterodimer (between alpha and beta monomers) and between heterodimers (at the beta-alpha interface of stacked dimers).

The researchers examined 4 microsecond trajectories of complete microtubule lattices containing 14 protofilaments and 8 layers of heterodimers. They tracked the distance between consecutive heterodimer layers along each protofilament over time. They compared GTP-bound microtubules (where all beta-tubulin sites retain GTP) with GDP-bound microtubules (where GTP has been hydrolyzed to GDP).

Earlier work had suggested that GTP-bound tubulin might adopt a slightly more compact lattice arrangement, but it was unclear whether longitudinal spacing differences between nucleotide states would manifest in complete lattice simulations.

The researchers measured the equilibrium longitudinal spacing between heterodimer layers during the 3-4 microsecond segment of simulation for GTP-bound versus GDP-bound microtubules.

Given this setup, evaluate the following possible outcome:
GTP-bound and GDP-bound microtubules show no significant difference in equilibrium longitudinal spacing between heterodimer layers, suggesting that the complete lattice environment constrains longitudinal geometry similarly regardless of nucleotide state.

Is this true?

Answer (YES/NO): NO